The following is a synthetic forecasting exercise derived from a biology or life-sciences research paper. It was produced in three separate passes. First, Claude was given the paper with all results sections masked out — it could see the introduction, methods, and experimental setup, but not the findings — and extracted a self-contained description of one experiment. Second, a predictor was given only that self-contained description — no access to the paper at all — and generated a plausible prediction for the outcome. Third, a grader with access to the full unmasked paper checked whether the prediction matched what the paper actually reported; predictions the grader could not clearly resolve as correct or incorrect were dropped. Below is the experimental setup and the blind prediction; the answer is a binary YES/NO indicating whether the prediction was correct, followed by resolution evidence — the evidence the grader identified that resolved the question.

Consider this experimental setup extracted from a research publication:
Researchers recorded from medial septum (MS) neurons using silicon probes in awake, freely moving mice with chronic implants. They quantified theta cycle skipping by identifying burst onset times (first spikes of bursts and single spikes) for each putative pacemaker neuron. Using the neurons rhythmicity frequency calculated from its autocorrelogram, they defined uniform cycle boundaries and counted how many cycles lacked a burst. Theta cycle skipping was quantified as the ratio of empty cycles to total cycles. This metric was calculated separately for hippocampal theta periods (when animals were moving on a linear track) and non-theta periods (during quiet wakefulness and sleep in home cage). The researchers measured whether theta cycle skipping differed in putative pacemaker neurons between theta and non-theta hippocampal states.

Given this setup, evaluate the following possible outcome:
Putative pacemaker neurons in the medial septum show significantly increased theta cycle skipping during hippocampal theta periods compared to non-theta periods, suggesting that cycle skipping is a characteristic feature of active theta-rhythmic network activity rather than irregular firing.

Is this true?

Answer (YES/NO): NO